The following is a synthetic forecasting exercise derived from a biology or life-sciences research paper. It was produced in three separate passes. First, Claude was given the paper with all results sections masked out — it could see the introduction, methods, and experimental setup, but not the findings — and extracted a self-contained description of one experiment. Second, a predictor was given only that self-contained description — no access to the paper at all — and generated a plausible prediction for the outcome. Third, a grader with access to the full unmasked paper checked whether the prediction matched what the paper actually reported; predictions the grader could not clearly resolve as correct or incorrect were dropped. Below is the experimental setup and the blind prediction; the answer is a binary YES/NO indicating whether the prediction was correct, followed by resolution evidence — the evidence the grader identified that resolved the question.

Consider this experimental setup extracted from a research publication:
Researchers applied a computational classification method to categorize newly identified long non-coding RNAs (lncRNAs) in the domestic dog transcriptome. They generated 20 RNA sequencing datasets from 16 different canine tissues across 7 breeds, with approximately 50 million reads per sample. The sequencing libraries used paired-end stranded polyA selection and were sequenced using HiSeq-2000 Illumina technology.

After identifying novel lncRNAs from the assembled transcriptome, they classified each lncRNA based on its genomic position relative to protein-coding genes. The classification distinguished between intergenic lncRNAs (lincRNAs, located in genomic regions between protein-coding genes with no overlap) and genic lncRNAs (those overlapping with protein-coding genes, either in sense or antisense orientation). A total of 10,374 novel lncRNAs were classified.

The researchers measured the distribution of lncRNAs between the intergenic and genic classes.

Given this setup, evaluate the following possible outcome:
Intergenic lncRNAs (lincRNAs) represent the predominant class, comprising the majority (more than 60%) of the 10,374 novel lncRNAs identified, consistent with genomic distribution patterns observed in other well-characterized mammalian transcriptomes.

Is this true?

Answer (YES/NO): NO